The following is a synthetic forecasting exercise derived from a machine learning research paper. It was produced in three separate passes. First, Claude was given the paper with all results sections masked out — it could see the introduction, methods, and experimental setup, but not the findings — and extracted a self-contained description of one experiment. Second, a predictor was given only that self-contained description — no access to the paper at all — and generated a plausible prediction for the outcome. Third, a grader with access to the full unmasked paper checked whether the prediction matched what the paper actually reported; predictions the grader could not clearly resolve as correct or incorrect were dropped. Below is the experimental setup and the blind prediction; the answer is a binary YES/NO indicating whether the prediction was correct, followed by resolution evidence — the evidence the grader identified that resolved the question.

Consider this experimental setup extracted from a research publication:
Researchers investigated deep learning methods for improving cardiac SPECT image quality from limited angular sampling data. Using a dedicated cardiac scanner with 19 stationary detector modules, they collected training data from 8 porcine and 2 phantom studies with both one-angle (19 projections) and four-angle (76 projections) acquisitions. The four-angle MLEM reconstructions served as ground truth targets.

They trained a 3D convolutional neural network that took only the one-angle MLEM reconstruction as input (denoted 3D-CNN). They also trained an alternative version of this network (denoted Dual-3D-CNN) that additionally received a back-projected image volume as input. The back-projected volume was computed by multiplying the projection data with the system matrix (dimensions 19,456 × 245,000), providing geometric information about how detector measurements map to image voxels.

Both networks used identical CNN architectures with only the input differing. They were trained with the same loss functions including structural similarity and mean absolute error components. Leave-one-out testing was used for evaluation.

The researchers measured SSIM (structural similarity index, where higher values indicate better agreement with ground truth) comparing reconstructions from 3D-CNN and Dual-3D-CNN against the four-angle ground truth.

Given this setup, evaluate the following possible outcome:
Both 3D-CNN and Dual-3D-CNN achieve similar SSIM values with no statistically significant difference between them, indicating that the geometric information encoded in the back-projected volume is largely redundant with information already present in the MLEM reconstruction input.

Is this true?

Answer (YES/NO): NO